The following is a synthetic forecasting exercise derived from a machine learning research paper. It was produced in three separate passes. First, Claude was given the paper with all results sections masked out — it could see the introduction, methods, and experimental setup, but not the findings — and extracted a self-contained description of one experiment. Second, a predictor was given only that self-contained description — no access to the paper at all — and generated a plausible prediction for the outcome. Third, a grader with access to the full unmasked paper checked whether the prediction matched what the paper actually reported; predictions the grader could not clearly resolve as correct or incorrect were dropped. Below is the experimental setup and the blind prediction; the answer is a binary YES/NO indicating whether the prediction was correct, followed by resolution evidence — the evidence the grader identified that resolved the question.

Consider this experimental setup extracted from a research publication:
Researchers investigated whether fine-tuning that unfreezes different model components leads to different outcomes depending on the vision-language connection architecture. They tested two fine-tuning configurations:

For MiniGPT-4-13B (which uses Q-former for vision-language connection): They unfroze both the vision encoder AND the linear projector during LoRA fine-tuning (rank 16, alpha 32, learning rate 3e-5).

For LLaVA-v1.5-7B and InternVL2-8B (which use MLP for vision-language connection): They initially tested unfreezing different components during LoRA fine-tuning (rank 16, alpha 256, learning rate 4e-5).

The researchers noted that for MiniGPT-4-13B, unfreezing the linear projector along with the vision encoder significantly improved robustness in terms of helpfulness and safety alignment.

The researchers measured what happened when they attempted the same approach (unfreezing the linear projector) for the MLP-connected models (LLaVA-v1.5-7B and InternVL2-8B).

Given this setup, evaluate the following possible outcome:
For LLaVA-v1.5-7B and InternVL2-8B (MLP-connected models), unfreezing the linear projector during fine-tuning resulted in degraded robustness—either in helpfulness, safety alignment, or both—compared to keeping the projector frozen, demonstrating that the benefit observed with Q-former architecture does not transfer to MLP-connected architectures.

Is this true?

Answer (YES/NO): YES